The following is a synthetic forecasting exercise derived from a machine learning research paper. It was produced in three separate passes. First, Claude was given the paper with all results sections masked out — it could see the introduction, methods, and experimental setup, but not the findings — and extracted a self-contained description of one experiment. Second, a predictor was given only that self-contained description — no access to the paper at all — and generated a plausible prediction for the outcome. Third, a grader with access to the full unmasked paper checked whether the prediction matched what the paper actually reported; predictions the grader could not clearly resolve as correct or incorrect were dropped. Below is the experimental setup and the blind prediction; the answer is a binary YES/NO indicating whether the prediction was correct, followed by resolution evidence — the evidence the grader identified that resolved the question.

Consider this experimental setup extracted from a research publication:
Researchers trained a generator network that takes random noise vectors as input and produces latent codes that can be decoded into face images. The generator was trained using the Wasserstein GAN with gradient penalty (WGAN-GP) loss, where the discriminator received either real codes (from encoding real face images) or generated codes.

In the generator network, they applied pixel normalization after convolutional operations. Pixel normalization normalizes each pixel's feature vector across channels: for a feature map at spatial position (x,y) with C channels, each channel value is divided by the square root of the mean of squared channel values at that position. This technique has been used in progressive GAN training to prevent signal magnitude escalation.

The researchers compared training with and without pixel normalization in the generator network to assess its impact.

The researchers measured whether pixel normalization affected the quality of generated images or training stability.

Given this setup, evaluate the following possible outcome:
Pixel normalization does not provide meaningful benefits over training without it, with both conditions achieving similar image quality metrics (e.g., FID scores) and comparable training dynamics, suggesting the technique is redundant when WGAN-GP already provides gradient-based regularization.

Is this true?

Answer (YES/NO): NO